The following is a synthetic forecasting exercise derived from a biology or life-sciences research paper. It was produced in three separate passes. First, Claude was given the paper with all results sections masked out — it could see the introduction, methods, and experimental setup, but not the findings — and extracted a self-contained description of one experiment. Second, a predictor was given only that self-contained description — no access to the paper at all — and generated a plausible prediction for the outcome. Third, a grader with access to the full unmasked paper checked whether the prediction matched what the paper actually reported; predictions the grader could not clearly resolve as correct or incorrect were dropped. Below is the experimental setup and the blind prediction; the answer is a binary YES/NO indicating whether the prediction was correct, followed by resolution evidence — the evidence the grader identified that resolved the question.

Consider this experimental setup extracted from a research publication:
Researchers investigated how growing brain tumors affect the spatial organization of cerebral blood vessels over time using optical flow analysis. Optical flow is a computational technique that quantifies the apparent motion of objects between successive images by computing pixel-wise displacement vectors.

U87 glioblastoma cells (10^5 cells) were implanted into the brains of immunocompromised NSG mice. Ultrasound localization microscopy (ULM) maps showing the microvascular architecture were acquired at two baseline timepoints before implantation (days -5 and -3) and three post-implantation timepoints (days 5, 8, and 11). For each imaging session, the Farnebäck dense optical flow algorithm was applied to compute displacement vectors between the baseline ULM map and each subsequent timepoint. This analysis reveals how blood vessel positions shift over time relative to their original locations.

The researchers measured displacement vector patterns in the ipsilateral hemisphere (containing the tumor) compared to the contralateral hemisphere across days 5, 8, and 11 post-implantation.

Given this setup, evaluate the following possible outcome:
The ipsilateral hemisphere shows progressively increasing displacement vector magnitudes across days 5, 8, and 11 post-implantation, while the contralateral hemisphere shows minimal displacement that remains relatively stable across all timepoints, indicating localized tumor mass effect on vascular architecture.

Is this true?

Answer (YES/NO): NO